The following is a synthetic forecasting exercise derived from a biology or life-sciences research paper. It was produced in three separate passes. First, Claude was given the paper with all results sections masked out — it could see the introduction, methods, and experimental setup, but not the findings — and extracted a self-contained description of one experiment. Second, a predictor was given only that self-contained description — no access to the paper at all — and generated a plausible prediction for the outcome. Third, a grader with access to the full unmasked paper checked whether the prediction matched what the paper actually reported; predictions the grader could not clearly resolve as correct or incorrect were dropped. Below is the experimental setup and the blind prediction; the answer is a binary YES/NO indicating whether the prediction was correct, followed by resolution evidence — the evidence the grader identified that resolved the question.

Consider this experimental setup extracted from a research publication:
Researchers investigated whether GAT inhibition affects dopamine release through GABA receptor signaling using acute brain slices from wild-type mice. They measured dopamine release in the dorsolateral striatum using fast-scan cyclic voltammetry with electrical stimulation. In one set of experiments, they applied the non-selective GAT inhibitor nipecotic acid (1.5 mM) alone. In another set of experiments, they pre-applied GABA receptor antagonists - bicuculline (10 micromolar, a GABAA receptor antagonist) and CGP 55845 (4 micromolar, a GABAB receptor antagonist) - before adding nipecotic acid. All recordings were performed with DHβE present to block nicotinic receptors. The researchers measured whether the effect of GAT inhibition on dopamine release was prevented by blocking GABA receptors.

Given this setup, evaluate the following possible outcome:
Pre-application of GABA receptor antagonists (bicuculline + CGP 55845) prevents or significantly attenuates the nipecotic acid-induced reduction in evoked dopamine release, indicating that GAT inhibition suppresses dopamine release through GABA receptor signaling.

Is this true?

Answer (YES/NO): YES